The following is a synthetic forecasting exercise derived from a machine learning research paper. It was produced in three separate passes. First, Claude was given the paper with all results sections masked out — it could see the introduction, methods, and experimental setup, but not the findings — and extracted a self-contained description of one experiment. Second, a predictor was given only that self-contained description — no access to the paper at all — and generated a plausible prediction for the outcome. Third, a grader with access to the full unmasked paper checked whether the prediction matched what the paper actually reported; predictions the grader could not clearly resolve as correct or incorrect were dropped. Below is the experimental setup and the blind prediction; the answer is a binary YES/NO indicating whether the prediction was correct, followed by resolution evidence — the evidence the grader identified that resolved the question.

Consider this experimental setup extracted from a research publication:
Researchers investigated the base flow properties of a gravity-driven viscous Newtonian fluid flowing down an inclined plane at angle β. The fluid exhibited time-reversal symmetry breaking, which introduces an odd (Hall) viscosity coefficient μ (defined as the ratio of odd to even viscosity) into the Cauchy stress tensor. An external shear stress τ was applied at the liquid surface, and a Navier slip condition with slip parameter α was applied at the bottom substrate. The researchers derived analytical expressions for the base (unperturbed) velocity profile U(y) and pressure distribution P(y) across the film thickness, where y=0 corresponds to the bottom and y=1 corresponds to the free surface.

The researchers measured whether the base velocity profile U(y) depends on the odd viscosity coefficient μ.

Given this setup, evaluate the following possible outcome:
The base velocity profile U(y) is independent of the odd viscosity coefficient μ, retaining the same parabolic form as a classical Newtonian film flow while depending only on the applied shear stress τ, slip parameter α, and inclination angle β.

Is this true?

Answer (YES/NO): YES